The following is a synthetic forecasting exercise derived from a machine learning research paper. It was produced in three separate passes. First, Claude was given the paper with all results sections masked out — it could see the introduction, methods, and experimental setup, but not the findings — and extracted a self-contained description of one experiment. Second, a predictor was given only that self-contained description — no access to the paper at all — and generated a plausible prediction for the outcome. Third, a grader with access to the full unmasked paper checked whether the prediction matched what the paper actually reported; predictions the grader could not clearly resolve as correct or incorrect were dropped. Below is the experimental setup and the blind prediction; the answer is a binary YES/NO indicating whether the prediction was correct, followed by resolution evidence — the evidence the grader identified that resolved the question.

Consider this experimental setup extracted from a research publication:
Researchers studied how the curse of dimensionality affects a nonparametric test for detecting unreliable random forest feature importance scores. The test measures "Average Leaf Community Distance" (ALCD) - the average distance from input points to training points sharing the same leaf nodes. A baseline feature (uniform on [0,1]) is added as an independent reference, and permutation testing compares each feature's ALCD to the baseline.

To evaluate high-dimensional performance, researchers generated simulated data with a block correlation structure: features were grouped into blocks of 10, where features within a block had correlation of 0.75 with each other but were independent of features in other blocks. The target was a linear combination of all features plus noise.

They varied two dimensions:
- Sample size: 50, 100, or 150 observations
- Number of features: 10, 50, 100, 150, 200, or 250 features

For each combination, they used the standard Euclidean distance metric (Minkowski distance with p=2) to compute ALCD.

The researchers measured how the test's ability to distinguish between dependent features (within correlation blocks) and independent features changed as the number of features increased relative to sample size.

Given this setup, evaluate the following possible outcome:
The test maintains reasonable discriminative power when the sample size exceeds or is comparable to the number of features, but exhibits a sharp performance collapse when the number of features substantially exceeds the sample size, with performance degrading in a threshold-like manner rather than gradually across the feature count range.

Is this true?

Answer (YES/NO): NO